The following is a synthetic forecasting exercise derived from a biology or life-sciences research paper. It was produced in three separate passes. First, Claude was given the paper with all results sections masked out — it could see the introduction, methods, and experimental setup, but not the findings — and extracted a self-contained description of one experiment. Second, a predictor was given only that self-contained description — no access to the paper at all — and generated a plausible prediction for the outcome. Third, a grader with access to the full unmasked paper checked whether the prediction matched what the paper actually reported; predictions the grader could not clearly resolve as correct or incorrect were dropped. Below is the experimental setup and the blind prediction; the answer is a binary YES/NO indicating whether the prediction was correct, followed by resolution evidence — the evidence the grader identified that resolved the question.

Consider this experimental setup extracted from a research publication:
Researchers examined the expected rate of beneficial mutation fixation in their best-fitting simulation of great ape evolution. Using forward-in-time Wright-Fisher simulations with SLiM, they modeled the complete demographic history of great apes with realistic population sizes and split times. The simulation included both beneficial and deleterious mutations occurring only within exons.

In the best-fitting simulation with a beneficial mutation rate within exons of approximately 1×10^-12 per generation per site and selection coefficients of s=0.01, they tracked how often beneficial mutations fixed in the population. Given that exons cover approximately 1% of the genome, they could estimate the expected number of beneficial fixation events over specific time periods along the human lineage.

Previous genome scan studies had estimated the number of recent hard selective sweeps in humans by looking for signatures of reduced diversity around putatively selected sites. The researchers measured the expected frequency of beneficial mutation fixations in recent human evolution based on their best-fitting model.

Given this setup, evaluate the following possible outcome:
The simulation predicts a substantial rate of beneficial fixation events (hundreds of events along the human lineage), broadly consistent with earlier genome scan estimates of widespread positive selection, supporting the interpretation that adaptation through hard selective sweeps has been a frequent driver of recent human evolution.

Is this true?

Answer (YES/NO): NO